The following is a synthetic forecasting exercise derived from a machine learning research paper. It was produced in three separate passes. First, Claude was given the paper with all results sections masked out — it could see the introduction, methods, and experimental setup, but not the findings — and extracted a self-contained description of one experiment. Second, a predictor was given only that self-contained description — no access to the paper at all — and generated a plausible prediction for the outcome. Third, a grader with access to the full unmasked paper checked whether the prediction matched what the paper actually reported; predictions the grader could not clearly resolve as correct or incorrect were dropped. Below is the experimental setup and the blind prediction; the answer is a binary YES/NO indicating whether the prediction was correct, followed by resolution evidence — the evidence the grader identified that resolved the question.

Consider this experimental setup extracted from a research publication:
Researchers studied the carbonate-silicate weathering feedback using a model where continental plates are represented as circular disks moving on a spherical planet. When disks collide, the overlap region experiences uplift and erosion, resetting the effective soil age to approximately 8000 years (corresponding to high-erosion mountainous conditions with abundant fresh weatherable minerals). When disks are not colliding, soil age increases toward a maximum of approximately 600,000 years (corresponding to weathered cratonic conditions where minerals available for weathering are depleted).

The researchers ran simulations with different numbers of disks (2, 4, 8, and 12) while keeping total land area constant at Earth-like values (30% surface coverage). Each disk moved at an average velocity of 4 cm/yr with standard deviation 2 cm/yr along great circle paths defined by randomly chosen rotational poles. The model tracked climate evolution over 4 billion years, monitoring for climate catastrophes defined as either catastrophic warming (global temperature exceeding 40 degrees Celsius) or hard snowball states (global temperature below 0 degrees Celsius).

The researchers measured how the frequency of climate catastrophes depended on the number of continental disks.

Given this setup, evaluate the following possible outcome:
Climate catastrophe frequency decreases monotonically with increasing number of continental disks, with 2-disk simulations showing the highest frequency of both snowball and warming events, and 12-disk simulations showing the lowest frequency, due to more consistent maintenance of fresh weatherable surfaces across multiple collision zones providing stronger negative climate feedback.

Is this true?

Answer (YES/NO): YES